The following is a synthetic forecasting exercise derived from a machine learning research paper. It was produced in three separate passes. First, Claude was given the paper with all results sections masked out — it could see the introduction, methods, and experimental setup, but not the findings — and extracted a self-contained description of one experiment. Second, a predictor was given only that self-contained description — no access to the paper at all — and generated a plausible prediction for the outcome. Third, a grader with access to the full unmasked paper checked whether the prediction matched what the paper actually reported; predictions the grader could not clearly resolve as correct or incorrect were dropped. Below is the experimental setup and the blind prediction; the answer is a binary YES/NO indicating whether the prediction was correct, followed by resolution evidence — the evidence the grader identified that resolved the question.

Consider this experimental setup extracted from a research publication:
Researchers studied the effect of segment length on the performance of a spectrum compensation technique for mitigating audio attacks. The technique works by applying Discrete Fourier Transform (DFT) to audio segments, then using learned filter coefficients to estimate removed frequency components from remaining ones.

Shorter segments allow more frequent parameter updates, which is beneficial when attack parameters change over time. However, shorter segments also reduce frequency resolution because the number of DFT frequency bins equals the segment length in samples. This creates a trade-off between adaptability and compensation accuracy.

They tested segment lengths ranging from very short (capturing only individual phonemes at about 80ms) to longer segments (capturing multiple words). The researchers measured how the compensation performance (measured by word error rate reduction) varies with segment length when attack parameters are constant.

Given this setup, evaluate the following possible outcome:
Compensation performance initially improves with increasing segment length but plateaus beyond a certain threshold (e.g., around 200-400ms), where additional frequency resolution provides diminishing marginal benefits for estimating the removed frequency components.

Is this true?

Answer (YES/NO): NO